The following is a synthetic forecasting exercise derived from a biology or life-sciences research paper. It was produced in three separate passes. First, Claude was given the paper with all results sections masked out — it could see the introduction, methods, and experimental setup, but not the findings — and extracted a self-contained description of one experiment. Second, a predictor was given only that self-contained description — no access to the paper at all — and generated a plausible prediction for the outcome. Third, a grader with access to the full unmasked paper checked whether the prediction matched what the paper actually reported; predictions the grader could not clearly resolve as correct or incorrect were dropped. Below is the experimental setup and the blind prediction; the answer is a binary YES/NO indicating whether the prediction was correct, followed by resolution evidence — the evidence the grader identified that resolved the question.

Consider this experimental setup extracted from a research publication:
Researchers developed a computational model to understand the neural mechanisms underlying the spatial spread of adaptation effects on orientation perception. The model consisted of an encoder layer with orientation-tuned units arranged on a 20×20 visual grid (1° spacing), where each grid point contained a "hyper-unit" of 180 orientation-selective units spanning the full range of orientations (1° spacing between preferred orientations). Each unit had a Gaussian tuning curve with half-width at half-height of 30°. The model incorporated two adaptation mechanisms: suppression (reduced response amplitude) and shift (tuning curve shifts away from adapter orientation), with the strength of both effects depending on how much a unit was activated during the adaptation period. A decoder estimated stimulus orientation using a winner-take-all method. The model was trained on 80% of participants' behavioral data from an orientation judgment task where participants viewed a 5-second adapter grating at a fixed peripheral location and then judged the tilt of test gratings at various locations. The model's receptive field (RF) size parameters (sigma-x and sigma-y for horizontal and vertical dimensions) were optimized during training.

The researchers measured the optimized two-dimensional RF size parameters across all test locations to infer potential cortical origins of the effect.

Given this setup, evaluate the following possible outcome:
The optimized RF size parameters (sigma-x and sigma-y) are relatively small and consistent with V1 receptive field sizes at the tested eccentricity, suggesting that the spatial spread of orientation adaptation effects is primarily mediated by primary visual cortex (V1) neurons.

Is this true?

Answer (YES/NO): NO